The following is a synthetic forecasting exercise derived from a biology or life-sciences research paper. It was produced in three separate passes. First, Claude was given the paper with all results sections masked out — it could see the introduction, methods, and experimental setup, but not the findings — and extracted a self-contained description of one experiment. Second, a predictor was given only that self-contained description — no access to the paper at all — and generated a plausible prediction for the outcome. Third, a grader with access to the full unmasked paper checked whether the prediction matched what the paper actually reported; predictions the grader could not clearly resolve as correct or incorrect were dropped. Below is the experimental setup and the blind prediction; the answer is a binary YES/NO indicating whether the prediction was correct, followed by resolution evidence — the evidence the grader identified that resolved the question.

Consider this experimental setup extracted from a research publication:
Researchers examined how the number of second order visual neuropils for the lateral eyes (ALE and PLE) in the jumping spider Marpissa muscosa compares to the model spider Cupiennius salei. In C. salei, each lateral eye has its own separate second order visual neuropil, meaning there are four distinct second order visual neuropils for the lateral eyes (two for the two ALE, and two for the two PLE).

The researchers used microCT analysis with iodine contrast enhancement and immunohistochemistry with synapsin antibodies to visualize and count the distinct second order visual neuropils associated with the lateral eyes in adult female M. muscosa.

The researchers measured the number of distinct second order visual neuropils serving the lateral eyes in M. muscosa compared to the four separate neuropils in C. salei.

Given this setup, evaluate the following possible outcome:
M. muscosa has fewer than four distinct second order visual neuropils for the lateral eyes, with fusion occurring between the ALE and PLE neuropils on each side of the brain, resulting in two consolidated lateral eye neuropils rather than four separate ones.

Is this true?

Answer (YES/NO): NO